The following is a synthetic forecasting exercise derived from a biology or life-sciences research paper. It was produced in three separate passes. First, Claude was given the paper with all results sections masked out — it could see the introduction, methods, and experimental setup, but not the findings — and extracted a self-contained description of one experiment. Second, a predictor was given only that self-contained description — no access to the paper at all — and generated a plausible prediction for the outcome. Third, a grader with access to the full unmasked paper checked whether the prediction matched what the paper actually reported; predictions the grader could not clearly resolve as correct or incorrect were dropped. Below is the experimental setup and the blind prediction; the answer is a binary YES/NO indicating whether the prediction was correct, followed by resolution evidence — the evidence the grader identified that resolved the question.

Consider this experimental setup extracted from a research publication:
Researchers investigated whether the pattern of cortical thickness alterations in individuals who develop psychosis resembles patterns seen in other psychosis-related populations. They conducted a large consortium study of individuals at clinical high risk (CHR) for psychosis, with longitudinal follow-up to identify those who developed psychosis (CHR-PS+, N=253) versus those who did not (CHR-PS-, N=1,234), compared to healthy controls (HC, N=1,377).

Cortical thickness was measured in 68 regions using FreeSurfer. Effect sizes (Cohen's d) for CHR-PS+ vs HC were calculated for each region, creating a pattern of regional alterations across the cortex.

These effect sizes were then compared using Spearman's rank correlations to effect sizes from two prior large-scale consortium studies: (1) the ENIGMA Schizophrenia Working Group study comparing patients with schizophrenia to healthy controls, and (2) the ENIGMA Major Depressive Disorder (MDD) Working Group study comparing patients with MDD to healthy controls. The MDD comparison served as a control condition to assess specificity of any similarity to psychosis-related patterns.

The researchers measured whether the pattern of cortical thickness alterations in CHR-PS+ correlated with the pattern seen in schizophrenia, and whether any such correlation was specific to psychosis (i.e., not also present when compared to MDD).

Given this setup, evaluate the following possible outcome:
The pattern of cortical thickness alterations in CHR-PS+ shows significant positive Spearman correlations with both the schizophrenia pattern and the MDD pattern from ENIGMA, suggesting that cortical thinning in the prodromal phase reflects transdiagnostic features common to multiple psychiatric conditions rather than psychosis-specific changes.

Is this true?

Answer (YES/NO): NO